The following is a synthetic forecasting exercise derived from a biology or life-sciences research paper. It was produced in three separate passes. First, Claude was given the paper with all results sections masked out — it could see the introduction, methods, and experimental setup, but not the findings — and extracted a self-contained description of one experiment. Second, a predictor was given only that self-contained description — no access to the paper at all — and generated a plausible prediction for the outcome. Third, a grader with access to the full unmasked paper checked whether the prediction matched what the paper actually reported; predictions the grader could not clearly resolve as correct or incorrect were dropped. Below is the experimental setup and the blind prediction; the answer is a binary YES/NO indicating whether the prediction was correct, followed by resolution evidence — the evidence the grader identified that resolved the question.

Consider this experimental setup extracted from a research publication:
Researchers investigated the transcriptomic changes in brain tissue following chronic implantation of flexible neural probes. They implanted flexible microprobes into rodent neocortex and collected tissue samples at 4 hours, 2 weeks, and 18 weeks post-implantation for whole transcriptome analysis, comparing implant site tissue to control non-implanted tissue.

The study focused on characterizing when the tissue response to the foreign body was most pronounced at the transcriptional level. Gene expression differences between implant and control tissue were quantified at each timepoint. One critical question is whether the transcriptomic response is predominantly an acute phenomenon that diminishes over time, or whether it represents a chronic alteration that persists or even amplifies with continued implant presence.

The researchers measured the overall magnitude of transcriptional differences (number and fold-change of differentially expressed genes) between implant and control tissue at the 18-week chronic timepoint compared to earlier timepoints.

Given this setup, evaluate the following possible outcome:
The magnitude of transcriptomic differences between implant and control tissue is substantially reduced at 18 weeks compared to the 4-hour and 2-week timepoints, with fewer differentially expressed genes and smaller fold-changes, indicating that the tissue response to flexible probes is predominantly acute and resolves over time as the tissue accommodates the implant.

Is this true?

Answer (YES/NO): YES